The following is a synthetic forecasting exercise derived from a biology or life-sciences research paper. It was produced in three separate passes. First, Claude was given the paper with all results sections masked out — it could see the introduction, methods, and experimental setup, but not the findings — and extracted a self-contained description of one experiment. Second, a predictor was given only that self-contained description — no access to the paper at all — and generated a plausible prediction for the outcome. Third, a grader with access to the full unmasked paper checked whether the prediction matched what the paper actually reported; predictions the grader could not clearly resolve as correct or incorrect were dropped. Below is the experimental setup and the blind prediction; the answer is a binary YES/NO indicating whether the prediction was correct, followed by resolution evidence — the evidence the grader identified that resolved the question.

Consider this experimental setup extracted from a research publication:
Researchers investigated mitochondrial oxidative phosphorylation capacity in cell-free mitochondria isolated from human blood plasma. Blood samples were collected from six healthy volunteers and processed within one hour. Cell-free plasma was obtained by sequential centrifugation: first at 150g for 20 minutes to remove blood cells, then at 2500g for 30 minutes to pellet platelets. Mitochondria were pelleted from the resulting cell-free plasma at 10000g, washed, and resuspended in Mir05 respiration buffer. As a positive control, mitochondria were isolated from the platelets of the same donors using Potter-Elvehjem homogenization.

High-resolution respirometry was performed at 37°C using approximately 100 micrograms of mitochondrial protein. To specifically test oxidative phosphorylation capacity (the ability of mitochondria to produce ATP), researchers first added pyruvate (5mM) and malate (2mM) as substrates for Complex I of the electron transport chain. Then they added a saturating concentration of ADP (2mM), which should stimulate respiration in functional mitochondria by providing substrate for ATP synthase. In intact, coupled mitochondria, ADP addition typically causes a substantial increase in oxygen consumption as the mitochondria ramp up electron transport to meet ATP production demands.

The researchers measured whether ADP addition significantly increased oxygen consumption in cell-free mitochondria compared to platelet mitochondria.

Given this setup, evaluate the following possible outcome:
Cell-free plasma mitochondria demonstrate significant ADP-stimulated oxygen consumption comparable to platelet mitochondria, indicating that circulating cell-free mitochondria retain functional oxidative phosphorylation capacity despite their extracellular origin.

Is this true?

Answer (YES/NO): NO